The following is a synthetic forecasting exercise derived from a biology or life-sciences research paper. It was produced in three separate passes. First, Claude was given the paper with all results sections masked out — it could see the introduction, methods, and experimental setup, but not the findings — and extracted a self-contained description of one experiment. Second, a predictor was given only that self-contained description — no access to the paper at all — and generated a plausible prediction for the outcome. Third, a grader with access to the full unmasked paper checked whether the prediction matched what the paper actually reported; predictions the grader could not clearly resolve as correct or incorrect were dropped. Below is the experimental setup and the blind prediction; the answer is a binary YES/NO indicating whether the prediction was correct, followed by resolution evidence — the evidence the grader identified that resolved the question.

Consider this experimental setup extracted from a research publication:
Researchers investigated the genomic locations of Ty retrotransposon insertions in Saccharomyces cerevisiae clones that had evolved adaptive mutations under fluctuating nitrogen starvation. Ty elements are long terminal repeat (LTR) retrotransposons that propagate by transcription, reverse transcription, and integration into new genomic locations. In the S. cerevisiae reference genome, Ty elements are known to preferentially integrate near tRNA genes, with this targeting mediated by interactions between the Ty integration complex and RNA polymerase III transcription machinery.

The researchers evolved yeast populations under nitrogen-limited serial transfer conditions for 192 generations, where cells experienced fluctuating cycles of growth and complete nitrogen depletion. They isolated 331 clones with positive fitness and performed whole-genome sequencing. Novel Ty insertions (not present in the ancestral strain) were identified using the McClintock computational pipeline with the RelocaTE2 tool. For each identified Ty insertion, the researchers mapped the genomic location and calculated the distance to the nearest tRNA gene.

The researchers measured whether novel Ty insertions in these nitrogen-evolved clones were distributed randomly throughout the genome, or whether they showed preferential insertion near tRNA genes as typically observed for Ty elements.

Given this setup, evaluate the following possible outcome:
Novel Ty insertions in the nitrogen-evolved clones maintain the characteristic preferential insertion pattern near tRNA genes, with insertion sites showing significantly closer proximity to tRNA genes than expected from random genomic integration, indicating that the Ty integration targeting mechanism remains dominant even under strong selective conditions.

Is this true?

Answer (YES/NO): YES